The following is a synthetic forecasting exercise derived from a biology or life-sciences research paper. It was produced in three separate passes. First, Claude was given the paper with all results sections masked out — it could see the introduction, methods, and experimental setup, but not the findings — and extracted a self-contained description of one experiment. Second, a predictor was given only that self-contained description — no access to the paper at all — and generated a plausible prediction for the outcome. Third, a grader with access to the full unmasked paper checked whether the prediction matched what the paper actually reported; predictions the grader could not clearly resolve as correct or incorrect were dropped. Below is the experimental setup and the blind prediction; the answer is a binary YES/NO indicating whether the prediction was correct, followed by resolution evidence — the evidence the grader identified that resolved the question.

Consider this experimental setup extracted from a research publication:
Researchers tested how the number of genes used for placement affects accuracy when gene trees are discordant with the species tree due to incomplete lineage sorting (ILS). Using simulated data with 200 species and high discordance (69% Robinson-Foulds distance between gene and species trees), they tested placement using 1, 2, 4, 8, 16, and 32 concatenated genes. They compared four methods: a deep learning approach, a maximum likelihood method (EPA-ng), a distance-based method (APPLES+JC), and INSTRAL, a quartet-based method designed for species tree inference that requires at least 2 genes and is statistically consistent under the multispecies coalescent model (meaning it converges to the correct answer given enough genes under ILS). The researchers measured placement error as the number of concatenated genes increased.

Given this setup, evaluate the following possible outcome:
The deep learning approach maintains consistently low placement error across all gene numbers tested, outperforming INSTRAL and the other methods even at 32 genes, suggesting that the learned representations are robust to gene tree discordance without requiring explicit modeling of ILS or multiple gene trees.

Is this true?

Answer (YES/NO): NO